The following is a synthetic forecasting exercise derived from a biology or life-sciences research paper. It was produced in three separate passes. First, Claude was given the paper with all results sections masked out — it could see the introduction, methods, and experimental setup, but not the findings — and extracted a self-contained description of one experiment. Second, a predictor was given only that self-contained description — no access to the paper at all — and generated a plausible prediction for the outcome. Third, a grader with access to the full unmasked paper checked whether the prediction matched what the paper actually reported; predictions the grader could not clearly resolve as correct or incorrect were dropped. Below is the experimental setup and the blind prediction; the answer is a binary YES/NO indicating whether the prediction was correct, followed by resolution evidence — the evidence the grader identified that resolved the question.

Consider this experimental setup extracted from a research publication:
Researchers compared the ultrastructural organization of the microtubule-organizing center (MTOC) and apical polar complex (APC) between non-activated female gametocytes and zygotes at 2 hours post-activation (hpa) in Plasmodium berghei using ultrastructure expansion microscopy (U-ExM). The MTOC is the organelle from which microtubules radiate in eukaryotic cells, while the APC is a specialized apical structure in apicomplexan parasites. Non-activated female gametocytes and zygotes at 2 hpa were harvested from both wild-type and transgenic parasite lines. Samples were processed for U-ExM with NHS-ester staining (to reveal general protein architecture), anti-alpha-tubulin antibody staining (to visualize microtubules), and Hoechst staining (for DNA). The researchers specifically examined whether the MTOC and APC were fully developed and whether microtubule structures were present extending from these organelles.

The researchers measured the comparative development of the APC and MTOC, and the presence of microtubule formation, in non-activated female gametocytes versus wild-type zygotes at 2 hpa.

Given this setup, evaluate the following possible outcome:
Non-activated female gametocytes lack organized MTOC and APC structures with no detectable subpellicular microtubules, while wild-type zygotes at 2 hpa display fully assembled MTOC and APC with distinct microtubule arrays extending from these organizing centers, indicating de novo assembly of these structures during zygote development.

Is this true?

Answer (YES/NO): NO